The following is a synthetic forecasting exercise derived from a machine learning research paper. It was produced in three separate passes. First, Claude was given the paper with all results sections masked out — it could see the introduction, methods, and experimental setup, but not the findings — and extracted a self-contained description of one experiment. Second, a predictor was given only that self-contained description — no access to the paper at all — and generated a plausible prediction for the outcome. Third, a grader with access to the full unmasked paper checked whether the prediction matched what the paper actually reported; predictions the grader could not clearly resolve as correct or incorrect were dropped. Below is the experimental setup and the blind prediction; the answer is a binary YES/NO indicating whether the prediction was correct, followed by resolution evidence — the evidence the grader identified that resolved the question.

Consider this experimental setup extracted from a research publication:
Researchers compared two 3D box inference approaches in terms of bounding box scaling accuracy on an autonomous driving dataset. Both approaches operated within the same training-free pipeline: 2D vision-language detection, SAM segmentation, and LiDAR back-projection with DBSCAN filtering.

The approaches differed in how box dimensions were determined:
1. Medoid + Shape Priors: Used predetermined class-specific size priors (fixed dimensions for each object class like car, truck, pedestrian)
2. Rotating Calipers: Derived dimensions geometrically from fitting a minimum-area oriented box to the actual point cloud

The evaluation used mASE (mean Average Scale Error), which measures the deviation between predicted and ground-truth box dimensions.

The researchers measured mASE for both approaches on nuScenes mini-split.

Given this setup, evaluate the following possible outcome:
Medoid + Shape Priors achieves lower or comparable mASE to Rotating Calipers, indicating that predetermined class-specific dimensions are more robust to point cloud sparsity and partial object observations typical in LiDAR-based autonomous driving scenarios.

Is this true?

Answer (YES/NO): YES